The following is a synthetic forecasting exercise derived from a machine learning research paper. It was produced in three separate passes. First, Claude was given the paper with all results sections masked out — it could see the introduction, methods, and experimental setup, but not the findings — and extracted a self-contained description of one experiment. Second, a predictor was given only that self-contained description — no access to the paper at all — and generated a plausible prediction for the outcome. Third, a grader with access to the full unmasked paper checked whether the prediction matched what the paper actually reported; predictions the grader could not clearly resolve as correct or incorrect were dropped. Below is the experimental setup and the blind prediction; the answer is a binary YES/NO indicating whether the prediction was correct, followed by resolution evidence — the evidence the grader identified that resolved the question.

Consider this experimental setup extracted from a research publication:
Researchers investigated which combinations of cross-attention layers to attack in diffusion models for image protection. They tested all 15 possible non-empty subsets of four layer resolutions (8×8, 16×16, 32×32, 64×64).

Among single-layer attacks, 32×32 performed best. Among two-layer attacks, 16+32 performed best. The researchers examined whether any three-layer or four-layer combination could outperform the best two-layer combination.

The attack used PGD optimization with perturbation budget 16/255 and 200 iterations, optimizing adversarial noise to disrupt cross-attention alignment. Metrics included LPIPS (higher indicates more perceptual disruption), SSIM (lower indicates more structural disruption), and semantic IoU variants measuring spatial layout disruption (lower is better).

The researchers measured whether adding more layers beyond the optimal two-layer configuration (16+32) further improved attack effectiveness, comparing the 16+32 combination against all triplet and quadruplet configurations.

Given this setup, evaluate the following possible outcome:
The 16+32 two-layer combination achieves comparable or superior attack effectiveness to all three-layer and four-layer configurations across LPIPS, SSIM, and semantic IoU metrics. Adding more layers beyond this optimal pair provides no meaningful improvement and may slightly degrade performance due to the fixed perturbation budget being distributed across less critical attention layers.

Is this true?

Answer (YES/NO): YES